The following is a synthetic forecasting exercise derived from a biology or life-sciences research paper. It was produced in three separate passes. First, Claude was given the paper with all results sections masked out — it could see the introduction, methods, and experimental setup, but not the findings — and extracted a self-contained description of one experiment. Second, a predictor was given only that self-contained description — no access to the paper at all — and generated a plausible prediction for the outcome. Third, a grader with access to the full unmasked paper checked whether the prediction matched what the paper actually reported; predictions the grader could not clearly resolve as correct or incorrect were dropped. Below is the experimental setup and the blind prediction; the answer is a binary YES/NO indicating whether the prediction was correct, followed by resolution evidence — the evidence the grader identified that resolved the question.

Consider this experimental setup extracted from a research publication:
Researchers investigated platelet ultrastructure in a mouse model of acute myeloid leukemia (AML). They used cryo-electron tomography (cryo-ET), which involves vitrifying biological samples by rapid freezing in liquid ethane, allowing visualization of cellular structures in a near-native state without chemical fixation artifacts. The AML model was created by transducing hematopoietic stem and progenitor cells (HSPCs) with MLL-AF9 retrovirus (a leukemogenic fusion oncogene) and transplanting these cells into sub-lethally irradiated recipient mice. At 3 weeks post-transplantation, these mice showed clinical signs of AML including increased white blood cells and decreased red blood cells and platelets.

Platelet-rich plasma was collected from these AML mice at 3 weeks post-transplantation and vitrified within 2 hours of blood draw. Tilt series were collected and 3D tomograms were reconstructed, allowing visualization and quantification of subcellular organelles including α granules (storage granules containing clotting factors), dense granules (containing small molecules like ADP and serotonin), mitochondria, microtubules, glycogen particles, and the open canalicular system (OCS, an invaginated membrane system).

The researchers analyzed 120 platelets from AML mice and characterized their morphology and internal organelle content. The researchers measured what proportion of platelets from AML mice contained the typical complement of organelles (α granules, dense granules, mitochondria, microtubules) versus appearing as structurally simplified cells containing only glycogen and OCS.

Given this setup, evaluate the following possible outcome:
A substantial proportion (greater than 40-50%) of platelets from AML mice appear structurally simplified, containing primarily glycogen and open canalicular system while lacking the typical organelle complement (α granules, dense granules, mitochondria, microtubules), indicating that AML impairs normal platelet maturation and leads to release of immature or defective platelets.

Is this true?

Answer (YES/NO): YES